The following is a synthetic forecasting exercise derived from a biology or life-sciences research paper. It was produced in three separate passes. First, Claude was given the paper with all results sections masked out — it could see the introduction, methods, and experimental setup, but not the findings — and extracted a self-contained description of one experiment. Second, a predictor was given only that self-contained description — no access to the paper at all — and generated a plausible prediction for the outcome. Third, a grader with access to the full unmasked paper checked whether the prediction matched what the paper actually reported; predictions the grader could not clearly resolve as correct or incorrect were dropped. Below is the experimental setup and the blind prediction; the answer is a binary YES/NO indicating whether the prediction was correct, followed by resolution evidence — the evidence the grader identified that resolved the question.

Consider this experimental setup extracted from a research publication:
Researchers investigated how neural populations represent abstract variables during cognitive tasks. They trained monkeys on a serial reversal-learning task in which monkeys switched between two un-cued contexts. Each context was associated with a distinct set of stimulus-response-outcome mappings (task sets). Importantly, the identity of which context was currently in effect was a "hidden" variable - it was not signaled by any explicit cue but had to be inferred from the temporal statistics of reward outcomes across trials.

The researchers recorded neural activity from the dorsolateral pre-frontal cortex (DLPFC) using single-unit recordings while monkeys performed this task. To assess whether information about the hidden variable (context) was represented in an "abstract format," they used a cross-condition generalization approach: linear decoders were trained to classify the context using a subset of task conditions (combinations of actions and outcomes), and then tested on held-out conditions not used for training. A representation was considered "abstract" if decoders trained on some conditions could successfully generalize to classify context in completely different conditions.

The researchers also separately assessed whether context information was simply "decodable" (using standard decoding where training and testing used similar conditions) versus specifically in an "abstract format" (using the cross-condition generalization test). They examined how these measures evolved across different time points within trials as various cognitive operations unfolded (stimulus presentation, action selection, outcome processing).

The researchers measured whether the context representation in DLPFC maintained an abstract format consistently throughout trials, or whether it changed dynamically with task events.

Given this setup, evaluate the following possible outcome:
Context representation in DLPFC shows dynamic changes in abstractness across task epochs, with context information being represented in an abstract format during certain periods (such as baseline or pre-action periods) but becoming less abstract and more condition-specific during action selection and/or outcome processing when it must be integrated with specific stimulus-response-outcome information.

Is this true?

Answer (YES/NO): YES